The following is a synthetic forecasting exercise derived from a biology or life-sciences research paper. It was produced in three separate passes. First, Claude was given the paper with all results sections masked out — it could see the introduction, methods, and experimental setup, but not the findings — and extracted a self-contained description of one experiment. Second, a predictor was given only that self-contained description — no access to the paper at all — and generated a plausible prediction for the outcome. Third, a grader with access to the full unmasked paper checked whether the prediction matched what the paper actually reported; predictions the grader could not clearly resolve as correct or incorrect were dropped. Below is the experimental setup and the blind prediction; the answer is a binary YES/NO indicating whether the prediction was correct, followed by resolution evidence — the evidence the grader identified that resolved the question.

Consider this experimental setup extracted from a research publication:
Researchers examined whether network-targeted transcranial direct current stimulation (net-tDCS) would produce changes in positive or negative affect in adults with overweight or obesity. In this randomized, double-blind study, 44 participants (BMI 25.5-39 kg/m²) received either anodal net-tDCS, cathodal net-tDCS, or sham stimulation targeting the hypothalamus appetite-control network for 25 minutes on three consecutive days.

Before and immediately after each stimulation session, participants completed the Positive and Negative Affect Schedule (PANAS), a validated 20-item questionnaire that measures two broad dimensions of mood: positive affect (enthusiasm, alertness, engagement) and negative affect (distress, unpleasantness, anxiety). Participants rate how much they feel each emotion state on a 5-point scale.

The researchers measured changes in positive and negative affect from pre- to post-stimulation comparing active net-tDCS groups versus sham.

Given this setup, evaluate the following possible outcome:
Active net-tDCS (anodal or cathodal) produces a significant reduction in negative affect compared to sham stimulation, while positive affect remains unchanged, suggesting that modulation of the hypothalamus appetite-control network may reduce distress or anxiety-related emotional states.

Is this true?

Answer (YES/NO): NO